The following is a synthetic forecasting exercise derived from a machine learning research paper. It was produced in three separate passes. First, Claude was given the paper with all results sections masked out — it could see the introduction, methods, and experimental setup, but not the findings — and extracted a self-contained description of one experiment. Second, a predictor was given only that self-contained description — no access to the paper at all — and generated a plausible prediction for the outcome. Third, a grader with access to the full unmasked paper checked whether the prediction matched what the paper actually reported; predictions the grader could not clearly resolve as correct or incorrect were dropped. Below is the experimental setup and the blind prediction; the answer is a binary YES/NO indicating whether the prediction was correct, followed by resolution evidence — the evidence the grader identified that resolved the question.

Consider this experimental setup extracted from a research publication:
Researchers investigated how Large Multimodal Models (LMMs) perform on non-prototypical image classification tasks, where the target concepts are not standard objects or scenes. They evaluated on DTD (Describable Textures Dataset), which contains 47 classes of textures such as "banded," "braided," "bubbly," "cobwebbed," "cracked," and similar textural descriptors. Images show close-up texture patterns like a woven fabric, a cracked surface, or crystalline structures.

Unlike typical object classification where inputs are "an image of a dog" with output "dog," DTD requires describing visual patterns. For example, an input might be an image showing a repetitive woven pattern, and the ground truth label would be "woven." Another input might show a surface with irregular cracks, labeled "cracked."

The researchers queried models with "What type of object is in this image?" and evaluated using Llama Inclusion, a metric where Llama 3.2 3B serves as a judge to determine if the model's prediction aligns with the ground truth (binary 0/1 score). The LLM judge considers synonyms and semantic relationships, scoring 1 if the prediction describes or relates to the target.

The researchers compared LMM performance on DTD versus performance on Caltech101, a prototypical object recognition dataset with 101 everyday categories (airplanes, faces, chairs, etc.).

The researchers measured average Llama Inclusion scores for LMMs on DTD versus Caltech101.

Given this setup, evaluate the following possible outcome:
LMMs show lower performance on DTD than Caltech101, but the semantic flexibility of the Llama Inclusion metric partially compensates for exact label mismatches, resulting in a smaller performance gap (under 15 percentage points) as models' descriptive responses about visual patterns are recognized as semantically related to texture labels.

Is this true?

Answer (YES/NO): NO